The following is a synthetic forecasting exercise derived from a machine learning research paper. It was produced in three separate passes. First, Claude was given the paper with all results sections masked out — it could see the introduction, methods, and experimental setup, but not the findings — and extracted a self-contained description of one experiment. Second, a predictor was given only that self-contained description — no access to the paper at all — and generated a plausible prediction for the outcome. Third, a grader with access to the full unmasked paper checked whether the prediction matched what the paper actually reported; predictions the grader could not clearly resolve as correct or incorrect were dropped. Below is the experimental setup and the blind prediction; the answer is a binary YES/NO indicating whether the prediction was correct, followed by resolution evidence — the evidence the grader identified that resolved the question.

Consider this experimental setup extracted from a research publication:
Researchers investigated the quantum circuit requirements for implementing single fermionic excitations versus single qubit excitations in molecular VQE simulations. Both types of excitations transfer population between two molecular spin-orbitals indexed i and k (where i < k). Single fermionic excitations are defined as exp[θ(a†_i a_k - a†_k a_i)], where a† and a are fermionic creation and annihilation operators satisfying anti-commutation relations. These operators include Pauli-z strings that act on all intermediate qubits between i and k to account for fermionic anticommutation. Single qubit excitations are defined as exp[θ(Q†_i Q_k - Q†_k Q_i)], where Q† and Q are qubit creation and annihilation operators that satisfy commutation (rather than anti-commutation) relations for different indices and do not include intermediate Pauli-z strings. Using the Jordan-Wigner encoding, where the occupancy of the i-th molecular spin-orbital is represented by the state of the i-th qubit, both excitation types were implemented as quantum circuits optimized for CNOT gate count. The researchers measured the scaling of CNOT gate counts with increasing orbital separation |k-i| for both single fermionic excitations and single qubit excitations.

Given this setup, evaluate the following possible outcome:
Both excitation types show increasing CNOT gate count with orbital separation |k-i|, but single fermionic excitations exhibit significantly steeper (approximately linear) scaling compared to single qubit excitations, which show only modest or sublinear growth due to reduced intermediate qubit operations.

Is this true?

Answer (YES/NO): NO